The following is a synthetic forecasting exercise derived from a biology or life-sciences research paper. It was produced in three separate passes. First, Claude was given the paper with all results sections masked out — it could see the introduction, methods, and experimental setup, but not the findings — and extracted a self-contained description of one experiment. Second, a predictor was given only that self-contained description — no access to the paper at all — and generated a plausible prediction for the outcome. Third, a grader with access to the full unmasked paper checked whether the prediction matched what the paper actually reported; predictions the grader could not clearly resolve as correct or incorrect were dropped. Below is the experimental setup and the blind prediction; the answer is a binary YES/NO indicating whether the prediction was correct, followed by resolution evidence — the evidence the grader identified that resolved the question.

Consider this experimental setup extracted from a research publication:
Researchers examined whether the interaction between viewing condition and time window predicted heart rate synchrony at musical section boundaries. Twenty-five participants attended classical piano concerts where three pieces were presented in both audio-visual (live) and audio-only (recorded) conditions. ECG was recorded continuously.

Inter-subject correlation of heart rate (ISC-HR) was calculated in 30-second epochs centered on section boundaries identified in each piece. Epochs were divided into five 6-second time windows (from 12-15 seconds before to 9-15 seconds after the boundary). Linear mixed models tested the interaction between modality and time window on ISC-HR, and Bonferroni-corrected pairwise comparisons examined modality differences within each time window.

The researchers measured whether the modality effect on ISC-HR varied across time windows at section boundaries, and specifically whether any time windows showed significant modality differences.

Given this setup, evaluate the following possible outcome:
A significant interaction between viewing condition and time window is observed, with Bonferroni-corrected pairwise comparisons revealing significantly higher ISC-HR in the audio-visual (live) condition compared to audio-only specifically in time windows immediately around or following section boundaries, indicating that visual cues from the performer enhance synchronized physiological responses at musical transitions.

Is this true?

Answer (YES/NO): YES